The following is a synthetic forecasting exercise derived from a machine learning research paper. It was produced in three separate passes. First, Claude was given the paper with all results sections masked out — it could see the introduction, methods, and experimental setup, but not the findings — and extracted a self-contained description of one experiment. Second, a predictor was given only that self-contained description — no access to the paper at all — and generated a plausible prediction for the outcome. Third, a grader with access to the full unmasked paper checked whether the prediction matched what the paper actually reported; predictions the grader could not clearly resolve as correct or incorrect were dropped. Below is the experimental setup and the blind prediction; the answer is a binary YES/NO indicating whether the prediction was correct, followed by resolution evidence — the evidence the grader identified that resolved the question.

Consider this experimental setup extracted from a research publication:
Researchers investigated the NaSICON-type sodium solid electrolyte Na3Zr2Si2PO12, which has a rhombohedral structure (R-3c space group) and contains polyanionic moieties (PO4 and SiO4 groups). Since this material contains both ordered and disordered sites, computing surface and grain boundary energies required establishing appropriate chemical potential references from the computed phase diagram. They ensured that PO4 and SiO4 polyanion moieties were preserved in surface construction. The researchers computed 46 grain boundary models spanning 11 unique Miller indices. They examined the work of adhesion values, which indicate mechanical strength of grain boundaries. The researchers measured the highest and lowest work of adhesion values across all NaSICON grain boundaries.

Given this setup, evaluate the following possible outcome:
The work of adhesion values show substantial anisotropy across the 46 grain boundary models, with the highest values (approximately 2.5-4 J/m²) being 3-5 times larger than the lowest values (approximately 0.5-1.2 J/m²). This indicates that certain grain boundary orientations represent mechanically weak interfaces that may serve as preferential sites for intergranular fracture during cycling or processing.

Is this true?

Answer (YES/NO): NO